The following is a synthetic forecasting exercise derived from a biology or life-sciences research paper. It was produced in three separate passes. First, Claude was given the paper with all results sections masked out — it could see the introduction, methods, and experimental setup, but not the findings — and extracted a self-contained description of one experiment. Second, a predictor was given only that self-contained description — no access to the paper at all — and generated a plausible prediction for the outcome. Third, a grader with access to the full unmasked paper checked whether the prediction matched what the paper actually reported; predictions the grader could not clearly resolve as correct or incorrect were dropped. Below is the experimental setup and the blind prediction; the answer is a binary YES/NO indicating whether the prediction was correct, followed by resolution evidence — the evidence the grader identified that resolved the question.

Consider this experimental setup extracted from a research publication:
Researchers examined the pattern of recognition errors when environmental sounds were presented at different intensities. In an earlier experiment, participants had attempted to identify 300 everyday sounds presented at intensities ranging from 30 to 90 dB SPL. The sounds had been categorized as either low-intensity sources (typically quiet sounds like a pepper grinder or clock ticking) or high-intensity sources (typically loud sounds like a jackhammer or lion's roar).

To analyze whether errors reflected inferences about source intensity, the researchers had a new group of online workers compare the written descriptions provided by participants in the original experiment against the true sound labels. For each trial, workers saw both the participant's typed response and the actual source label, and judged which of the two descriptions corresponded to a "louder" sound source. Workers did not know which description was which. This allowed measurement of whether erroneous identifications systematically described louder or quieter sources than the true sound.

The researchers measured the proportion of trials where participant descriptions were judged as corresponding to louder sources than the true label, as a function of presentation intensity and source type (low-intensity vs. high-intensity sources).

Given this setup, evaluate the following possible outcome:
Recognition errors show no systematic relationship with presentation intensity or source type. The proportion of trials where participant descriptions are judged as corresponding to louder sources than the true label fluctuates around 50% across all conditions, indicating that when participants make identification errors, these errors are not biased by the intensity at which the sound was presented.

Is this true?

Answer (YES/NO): NO